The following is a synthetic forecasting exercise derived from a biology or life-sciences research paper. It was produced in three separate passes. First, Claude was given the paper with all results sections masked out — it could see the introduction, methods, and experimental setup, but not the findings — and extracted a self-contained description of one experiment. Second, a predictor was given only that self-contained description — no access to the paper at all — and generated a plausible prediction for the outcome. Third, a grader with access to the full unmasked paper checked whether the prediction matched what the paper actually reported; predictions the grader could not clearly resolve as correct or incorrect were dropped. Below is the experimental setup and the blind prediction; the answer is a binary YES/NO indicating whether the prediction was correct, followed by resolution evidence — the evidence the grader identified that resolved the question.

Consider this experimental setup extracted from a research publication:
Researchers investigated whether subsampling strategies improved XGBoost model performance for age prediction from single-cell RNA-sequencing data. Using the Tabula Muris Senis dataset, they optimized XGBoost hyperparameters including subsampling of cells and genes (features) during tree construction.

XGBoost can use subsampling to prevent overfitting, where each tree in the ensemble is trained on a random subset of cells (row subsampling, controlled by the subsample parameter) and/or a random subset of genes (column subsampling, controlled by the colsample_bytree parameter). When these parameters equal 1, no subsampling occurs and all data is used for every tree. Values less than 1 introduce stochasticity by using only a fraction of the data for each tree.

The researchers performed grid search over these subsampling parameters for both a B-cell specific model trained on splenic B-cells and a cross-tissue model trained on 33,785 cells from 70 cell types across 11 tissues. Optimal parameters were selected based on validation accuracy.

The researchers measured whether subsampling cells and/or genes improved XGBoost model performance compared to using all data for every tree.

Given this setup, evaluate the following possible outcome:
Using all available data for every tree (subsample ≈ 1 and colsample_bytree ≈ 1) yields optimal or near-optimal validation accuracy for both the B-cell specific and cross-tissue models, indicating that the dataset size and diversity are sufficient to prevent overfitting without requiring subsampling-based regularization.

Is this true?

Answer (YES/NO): NO